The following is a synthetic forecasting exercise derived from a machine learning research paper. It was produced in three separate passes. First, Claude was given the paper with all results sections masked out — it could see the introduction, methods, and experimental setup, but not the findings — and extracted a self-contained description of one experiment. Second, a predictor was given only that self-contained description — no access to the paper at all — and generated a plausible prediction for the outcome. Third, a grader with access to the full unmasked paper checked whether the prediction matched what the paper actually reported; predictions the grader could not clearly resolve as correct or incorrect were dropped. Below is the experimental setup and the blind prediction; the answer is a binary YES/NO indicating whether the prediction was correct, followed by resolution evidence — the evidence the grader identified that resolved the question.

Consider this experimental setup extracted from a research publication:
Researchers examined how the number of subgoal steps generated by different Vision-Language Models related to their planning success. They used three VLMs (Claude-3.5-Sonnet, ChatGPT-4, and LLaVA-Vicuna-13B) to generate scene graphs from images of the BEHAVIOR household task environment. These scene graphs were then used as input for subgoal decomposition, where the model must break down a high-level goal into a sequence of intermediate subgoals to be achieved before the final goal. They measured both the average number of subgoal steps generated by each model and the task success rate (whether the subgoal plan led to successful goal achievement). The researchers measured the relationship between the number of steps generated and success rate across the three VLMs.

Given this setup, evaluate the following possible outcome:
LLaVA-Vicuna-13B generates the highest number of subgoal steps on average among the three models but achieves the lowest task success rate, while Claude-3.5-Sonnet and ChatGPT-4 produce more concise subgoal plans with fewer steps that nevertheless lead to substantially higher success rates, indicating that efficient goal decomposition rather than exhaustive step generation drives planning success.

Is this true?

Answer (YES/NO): NO